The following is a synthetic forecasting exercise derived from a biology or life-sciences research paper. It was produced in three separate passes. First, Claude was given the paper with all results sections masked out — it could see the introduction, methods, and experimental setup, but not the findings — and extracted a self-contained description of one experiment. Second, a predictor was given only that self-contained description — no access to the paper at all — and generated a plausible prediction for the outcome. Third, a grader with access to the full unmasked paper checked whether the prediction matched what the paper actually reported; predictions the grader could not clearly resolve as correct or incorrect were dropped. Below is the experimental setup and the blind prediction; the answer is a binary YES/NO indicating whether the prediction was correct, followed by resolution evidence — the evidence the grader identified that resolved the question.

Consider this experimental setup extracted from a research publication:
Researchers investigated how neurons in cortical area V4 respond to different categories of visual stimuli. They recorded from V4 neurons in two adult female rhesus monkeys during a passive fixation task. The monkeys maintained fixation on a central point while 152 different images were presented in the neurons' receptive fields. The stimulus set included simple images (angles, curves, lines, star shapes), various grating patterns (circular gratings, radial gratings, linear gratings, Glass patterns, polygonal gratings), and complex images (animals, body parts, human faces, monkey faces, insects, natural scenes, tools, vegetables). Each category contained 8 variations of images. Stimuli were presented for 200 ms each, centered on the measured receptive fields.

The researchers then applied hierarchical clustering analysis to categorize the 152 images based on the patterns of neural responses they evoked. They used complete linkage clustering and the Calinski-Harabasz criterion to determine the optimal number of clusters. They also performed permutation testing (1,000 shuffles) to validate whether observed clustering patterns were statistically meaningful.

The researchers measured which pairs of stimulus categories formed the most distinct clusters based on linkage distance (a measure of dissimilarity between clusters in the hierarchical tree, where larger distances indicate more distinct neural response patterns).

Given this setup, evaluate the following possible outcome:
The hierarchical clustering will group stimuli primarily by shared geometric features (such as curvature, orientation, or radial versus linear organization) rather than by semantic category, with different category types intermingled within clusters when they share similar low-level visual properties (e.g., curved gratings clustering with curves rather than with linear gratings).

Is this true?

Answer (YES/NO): NO